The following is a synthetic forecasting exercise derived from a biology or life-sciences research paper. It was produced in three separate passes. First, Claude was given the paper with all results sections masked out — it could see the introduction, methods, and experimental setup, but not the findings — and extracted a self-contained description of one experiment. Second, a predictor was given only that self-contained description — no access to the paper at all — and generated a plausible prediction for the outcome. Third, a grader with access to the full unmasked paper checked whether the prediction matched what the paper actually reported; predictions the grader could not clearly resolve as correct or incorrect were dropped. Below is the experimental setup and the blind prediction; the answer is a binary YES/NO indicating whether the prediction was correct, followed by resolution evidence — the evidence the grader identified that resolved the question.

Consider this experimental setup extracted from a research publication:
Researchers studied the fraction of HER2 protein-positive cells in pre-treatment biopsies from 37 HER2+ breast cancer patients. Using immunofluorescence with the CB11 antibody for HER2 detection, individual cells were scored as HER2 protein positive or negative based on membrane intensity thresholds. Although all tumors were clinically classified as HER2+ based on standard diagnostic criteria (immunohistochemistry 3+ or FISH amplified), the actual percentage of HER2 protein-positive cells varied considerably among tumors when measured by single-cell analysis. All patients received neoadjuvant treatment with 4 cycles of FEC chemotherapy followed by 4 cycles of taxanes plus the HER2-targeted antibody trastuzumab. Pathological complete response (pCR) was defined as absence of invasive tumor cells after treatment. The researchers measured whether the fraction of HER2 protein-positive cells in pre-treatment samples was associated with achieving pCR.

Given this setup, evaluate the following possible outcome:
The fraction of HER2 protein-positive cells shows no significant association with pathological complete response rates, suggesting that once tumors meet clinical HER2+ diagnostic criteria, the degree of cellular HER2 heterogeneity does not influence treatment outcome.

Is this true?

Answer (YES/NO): YES